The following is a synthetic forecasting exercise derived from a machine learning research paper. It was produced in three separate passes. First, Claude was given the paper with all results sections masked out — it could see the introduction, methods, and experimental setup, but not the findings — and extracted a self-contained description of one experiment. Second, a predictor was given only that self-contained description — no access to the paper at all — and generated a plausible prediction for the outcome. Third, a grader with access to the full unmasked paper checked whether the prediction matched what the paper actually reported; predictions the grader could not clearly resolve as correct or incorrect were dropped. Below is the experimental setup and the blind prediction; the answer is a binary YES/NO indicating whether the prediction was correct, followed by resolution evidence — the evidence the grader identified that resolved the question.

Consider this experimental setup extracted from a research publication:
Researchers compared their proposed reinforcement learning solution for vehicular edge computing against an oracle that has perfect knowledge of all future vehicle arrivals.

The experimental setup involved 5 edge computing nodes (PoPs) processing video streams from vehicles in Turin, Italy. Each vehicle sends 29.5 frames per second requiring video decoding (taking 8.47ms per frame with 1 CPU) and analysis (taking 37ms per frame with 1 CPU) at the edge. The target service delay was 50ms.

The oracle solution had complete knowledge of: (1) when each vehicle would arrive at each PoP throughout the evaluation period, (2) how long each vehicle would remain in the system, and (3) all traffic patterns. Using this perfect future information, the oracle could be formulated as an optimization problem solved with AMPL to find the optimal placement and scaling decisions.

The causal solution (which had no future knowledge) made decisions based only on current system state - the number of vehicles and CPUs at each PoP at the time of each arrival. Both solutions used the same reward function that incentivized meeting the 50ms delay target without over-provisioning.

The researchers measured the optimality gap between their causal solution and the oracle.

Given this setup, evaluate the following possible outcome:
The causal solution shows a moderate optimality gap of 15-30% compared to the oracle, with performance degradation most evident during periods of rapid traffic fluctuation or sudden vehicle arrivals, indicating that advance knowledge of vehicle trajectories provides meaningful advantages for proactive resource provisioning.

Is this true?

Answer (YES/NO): NO